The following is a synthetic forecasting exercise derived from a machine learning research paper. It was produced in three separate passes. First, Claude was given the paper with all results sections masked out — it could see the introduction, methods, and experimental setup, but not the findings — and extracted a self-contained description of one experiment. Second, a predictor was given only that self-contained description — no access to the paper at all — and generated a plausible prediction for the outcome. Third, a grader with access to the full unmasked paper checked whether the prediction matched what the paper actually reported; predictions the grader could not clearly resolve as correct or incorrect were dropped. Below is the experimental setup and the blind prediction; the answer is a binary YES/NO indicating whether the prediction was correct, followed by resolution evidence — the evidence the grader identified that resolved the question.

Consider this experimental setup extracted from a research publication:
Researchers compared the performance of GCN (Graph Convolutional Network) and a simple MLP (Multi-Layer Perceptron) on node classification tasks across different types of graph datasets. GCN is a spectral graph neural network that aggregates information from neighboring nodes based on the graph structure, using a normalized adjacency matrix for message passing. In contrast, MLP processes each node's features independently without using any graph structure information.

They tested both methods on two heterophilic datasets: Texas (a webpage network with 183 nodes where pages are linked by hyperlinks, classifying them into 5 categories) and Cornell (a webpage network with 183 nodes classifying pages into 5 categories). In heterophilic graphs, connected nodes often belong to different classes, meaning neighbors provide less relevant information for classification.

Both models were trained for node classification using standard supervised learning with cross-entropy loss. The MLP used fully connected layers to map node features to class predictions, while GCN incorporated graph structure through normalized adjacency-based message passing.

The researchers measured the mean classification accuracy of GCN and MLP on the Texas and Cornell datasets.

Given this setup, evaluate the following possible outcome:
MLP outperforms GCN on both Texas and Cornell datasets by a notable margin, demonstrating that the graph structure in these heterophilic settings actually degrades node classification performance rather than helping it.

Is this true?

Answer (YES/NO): YES